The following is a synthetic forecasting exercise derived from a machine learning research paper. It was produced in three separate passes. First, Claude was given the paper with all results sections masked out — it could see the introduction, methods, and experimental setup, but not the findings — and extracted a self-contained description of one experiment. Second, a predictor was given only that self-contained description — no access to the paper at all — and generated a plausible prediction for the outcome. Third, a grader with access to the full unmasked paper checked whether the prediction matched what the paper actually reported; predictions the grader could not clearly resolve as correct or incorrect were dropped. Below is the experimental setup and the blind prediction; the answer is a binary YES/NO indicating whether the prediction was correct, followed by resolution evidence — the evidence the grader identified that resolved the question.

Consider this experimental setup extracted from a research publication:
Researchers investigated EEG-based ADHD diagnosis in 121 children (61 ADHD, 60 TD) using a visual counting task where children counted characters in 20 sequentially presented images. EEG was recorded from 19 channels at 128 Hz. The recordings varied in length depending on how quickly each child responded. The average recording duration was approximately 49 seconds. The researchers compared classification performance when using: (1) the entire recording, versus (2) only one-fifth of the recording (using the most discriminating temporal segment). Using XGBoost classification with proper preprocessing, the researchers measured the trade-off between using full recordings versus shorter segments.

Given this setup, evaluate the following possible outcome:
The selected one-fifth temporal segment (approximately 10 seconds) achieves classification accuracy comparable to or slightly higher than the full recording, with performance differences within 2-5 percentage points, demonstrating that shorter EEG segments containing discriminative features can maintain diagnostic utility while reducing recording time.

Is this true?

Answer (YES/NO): YES